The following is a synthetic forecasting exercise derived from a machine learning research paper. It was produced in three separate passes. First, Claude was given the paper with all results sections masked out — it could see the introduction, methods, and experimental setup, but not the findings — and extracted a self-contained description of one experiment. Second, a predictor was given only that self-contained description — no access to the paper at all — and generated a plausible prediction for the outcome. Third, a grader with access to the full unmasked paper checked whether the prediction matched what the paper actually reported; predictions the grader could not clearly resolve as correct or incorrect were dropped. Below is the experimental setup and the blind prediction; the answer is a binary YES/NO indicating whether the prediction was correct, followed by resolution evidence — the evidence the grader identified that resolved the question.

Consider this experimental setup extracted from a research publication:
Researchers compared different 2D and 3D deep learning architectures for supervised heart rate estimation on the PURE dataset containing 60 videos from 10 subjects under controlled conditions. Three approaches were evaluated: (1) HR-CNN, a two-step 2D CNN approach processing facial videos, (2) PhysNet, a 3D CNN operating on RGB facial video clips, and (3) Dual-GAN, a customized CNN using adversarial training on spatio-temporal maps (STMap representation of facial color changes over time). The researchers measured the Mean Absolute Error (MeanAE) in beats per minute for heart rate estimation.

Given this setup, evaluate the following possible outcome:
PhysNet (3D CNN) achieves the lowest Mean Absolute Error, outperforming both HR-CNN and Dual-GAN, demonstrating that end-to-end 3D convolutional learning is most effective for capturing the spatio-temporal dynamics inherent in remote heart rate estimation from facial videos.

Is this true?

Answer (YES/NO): NO